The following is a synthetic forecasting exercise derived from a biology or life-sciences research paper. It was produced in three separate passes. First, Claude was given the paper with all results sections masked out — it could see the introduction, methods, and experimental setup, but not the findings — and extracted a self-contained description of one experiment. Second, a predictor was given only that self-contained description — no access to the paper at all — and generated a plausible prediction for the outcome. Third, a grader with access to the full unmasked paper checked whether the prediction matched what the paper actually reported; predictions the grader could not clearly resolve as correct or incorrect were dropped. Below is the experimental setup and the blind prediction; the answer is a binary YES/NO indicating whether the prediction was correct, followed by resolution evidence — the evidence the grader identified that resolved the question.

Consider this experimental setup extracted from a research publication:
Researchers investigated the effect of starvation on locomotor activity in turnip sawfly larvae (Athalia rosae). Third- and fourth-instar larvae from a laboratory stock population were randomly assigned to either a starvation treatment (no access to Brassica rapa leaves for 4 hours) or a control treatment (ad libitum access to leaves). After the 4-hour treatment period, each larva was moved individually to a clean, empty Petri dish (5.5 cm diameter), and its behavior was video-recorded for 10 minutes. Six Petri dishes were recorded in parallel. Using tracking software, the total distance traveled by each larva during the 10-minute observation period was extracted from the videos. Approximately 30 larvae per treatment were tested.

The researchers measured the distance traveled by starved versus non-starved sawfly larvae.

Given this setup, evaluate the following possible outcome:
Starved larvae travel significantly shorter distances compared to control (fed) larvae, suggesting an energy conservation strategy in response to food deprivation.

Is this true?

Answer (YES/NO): NO